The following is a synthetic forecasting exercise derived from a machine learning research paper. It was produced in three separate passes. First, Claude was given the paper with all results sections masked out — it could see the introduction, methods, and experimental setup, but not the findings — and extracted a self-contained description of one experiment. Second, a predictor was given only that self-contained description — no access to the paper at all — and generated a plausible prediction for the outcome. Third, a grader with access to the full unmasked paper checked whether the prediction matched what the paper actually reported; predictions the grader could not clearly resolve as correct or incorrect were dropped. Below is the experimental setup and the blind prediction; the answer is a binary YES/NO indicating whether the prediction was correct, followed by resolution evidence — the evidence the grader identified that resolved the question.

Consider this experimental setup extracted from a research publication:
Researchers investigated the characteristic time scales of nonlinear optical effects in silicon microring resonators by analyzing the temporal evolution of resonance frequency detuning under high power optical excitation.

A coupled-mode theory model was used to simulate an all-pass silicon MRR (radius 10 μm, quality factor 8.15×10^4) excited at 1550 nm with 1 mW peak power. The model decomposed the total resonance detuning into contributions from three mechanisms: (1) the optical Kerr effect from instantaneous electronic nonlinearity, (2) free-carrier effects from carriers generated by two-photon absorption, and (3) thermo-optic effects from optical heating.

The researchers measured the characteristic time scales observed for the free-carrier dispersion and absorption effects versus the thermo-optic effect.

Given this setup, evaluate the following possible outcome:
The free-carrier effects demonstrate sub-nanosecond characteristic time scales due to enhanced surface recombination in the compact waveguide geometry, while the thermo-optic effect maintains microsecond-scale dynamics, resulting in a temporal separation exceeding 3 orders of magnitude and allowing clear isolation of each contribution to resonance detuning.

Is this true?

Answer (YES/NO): NO